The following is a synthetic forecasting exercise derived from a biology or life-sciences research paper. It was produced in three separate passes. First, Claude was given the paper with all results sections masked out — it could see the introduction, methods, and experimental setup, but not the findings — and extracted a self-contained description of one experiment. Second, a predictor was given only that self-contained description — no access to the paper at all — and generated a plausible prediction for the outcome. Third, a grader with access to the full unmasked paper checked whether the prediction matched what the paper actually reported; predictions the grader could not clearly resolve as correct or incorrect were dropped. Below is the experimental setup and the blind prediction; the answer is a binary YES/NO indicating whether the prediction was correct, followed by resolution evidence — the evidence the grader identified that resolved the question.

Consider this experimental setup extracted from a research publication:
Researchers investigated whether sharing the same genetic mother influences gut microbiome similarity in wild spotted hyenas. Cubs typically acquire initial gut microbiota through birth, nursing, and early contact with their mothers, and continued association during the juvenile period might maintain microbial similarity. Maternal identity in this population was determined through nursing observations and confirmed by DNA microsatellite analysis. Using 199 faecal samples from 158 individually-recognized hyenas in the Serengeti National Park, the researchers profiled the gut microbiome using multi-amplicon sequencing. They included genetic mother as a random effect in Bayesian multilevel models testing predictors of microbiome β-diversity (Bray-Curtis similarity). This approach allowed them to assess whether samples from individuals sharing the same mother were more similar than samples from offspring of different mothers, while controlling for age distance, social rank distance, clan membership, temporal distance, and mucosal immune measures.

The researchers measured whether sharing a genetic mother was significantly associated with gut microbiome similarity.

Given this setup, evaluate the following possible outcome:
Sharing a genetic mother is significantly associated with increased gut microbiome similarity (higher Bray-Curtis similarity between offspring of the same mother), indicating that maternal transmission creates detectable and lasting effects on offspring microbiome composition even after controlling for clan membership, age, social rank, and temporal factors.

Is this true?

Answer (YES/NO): NO